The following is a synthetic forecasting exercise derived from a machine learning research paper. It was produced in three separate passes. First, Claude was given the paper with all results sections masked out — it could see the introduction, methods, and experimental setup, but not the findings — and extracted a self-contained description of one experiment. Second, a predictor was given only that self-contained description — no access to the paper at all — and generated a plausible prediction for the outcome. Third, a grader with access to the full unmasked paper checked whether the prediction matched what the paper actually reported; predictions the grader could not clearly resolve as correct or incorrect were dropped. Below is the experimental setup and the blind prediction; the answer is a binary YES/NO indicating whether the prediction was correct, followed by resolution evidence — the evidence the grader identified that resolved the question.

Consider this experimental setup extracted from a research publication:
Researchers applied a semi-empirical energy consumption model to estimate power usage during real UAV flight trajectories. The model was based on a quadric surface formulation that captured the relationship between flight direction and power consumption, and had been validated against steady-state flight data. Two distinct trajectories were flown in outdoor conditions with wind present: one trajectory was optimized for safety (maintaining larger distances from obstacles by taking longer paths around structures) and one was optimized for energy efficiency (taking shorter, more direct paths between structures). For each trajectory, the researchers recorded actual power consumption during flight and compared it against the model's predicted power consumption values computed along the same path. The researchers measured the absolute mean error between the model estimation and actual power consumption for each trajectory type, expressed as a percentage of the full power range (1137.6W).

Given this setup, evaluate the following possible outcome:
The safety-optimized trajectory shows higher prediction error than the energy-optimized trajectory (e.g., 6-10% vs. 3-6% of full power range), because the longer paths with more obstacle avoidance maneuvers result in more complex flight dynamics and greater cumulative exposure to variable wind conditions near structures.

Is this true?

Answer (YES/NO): NO